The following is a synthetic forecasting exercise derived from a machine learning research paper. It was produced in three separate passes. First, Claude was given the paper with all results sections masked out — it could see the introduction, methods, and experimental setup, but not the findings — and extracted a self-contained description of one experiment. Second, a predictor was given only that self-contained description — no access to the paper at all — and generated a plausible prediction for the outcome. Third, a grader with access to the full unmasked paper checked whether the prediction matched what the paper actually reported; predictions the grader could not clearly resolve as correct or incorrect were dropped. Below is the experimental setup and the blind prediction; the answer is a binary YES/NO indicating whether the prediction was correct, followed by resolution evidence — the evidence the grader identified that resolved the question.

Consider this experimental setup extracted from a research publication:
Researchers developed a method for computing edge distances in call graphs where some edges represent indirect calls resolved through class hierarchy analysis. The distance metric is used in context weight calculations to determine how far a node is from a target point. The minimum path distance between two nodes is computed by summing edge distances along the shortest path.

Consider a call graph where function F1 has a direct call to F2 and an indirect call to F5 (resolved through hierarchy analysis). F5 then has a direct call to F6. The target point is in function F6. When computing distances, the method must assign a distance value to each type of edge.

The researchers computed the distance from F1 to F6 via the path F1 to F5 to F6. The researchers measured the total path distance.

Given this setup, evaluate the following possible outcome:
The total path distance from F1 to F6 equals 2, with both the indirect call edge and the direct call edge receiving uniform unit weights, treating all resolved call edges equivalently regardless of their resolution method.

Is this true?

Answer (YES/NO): NO